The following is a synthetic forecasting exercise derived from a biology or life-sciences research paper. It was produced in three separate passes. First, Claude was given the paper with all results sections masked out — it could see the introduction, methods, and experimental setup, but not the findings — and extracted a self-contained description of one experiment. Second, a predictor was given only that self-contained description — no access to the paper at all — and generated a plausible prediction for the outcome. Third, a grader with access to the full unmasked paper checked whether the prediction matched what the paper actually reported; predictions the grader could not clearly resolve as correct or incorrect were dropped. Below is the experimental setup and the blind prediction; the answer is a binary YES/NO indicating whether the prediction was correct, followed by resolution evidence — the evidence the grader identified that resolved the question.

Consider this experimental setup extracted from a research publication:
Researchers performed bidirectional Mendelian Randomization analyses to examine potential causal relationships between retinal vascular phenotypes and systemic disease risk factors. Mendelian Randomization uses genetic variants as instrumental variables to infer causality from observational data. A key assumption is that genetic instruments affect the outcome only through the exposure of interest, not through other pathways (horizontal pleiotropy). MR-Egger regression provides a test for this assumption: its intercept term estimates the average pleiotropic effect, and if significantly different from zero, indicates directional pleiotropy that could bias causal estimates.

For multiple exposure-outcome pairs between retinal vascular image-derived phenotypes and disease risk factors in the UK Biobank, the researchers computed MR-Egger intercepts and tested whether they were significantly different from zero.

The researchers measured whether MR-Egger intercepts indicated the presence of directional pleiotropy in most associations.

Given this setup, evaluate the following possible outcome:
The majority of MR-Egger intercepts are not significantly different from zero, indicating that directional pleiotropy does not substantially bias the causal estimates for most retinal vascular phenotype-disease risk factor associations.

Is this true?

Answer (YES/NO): YES